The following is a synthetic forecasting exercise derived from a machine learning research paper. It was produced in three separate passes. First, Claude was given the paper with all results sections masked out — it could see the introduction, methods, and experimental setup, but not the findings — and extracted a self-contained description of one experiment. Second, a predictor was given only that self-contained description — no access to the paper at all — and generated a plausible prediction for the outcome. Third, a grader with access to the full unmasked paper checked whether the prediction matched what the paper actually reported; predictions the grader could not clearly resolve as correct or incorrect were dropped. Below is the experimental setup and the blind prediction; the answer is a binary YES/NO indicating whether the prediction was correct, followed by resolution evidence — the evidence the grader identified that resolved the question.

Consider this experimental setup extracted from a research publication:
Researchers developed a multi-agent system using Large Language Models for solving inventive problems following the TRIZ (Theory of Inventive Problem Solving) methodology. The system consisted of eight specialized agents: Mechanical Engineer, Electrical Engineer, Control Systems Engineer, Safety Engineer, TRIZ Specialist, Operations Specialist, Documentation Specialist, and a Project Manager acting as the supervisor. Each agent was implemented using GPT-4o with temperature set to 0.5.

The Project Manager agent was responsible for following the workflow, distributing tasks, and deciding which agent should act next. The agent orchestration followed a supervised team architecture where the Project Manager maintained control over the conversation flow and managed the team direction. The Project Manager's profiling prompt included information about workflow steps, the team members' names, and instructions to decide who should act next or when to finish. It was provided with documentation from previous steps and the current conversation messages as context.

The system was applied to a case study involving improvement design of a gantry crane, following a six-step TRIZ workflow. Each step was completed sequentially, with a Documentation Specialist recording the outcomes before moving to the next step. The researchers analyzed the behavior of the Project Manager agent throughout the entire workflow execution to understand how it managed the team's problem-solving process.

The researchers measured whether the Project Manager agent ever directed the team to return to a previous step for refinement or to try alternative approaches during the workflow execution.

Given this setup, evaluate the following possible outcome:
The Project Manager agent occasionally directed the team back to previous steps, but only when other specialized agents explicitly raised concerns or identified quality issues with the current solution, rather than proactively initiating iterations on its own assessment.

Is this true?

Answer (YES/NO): NO